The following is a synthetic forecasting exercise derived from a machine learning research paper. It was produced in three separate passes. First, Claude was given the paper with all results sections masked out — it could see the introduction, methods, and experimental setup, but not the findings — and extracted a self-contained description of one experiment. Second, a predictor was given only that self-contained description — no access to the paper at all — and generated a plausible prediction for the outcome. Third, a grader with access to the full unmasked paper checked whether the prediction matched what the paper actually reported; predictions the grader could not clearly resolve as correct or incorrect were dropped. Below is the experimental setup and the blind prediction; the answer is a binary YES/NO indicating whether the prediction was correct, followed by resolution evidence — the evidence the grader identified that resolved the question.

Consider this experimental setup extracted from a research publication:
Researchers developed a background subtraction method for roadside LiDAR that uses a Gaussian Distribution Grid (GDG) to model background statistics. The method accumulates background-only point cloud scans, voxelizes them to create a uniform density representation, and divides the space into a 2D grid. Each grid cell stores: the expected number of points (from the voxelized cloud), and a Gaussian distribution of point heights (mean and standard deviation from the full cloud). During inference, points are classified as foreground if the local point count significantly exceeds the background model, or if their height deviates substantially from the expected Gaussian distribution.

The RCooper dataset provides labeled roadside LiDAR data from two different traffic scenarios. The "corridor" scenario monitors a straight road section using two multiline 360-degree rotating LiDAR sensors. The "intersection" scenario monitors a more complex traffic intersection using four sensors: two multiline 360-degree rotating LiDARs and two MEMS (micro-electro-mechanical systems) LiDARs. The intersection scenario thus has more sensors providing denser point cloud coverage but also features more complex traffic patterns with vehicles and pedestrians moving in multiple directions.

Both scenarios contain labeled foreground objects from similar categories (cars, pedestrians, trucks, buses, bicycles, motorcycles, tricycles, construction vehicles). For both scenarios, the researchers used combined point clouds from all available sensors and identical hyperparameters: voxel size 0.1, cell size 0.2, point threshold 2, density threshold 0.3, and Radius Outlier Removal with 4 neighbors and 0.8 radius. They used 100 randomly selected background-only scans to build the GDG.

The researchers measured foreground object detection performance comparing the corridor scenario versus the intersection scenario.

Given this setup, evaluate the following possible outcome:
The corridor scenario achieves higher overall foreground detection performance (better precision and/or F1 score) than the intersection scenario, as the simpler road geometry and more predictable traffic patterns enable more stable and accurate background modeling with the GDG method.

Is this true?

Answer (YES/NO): NO